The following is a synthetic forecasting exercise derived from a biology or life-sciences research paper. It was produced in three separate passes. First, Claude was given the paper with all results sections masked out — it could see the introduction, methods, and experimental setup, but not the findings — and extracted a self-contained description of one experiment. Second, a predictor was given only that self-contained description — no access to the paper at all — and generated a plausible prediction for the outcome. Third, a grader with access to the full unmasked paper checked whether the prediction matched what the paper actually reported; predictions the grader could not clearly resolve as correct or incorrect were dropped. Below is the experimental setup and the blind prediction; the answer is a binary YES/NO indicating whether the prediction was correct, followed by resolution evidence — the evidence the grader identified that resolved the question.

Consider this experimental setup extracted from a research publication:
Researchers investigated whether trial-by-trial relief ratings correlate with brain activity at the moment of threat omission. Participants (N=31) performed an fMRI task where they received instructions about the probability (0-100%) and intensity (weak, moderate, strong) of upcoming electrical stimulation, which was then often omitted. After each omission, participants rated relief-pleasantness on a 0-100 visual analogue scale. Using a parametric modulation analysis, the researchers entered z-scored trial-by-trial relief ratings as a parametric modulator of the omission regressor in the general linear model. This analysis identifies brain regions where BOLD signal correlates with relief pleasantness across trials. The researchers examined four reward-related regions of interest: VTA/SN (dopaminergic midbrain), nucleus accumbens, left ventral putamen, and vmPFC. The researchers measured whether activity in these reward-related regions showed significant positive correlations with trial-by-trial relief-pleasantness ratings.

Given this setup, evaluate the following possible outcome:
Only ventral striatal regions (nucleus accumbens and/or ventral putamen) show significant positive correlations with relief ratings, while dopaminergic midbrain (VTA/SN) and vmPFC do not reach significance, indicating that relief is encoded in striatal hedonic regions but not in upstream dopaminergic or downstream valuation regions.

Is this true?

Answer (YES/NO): NO